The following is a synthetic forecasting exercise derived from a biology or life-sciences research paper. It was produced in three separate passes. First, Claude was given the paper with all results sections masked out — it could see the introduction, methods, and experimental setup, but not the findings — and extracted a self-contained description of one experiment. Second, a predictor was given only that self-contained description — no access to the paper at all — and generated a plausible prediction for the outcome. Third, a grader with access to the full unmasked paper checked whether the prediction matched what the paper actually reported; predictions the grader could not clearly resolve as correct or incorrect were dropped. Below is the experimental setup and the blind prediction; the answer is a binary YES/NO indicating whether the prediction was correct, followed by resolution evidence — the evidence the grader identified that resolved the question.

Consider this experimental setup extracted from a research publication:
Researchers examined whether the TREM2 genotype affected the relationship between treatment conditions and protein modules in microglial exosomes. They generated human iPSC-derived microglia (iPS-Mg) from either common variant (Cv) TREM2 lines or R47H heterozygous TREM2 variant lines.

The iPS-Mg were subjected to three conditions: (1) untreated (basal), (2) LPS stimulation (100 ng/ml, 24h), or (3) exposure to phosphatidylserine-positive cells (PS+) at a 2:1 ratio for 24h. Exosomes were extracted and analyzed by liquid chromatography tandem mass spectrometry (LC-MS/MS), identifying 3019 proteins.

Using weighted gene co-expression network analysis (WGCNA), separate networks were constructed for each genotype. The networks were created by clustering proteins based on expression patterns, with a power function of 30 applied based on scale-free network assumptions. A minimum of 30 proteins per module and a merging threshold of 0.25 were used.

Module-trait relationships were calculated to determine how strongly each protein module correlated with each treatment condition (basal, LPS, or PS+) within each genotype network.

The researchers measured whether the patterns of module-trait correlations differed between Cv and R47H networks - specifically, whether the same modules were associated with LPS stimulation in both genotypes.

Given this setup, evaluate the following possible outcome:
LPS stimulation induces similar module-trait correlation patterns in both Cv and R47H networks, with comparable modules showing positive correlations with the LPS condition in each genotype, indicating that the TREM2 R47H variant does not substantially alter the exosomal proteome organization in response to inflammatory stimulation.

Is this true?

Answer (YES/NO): NO